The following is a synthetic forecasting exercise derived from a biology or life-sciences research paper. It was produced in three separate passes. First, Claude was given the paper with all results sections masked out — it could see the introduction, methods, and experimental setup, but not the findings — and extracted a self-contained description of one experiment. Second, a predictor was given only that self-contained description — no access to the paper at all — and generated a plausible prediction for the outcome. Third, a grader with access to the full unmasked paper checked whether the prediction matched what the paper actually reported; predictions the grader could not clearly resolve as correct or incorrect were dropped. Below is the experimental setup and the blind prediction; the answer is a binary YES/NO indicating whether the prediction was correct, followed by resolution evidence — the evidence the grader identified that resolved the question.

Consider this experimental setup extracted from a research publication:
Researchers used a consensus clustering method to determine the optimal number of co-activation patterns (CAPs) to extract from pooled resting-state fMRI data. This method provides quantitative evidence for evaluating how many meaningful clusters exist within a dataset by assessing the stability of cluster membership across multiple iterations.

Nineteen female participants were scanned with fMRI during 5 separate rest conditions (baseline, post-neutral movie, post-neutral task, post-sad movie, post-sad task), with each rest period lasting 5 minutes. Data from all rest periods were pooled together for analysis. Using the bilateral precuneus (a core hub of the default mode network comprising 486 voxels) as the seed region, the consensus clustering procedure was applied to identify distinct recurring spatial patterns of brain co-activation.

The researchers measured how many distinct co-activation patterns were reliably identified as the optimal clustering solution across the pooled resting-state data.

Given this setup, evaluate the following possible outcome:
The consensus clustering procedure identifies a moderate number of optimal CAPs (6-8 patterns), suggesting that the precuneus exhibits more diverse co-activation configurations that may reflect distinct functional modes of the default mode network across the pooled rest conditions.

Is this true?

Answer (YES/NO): YES